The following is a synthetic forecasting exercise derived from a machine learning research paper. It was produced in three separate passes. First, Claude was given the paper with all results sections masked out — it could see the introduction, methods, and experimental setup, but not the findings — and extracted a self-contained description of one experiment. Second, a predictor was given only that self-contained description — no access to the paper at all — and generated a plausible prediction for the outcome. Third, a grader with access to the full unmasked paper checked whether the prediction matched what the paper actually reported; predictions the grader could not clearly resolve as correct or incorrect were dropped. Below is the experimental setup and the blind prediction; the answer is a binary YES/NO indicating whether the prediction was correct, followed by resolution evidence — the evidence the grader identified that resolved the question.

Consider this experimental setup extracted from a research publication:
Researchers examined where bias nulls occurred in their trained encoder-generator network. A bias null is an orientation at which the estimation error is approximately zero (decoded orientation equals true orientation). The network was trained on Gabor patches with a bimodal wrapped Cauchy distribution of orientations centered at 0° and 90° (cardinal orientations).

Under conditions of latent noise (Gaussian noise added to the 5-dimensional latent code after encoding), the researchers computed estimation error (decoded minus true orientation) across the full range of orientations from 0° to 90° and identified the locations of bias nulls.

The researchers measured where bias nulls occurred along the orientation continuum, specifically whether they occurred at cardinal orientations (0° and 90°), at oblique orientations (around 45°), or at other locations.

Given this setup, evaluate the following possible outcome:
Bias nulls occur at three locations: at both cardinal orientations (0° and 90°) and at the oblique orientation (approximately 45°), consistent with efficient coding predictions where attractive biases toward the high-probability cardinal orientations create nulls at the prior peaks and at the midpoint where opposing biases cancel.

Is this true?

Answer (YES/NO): NO